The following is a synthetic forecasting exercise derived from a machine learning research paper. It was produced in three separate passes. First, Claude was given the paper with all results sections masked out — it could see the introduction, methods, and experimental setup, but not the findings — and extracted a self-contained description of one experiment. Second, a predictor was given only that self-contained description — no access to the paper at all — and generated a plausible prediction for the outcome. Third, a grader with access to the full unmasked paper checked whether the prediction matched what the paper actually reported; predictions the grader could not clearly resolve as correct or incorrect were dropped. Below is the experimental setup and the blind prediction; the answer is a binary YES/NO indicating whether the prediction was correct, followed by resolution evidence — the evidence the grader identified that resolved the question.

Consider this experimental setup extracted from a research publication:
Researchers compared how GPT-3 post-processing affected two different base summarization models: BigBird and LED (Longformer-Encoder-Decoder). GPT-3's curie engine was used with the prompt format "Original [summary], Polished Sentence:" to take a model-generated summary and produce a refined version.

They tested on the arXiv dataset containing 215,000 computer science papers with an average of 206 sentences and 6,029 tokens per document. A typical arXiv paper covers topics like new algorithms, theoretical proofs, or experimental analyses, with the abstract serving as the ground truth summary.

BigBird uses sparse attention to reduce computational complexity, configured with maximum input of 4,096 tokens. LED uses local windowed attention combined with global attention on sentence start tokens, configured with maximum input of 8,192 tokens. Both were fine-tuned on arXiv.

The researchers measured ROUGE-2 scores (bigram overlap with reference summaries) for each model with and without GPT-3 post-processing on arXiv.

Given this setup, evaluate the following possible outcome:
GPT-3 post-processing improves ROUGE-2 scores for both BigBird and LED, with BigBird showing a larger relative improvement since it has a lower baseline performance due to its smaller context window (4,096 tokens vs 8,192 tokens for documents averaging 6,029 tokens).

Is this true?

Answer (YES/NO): NO